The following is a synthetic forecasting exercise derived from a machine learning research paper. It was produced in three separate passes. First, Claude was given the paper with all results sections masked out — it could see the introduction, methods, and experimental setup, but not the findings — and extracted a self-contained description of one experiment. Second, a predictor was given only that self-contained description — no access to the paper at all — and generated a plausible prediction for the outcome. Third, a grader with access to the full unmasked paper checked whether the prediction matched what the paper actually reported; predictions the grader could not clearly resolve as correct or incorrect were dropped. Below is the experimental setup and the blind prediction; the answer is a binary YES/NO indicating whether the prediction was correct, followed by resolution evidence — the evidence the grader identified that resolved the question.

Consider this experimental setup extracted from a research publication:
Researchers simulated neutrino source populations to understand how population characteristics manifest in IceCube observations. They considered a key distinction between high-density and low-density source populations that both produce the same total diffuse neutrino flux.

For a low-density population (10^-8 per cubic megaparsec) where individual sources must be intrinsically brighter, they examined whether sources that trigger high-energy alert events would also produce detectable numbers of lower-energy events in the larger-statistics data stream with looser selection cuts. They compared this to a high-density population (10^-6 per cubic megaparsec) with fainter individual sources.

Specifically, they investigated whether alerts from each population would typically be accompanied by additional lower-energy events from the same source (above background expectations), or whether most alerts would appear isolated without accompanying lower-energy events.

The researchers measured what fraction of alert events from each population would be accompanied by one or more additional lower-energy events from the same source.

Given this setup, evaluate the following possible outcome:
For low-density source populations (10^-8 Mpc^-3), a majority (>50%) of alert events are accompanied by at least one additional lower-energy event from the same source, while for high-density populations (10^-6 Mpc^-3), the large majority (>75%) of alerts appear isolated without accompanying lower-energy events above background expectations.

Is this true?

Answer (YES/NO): YES